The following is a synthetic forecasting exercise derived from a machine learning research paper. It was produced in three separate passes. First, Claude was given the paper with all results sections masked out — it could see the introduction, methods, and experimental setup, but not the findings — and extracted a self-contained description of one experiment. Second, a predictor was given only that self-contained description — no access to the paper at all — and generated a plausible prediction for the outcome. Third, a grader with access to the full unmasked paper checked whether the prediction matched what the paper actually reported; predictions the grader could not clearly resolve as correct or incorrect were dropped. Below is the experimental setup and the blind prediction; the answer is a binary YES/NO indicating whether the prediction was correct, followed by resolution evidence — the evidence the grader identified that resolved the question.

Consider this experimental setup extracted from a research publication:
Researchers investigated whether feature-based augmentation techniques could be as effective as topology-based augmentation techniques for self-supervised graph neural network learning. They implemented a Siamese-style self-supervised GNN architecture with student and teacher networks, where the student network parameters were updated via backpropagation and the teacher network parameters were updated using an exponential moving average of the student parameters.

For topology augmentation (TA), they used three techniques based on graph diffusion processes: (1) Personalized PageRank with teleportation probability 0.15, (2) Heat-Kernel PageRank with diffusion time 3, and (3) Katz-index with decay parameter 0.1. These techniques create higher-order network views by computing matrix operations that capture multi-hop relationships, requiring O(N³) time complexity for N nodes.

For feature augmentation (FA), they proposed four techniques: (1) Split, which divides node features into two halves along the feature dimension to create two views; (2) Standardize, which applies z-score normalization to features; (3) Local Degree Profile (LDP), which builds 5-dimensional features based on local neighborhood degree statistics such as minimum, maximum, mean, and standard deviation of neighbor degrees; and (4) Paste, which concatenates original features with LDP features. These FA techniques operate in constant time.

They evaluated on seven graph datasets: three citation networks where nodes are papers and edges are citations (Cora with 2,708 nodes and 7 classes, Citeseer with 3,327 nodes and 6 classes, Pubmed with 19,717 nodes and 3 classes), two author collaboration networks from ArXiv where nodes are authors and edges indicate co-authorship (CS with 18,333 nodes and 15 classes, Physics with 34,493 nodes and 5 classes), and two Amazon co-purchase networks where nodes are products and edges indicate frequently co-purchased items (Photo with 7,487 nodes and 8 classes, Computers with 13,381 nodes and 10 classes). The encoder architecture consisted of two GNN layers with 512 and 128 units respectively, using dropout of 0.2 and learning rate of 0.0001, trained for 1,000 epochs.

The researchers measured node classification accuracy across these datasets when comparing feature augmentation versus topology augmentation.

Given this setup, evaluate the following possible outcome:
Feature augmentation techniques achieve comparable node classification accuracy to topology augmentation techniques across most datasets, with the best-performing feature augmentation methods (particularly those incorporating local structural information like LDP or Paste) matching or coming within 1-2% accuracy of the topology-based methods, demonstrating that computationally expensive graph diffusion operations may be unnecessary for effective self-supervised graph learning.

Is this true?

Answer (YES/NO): NO